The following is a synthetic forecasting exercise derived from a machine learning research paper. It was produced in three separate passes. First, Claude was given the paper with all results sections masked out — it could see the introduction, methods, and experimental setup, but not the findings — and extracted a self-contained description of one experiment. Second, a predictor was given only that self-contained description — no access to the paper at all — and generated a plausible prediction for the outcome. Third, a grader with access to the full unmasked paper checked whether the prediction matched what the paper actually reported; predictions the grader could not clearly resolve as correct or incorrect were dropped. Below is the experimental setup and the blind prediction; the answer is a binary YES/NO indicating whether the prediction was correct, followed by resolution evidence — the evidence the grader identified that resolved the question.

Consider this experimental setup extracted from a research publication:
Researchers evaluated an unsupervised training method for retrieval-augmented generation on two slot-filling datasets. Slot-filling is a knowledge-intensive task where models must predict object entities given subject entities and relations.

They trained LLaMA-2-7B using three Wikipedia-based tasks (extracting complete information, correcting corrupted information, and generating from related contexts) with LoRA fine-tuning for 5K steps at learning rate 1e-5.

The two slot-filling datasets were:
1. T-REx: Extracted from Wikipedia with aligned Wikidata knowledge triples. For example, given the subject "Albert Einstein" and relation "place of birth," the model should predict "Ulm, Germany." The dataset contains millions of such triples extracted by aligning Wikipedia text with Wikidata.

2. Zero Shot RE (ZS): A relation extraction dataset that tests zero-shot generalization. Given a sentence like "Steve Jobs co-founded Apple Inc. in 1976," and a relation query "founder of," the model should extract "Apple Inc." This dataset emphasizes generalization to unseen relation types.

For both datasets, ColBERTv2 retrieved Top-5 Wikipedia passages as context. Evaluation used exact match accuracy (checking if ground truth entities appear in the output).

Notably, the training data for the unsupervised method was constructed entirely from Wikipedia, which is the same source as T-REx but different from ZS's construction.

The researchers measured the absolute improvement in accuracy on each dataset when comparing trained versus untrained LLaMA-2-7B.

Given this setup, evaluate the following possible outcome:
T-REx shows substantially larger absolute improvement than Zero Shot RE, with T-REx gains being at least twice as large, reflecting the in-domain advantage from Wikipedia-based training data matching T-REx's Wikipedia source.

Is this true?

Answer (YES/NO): YES